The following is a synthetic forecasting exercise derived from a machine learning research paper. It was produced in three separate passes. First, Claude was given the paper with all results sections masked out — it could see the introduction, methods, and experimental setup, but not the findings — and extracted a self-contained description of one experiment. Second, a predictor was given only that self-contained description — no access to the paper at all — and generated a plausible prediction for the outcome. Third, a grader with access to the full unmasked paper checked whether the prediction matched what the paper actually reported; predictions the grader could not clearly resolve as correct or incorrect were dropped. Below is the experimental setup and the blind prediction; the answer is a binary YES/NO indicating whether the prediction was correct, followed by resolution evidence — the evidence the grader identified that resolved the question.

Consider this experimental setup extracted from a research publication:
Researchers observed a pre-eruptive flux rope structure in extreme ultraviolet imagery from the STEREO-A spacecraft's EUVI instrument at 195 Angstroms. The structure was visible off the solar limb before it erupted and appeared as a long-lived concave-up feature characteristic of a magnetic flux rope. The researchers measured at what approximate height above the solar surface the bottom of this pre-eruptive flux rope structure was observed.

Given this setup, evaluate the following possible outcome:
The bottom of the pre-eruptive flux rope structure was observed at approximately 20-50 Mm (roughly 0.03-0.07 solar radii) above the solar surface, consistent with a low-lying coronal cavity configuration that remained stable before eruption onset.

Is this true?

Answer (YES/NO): NO